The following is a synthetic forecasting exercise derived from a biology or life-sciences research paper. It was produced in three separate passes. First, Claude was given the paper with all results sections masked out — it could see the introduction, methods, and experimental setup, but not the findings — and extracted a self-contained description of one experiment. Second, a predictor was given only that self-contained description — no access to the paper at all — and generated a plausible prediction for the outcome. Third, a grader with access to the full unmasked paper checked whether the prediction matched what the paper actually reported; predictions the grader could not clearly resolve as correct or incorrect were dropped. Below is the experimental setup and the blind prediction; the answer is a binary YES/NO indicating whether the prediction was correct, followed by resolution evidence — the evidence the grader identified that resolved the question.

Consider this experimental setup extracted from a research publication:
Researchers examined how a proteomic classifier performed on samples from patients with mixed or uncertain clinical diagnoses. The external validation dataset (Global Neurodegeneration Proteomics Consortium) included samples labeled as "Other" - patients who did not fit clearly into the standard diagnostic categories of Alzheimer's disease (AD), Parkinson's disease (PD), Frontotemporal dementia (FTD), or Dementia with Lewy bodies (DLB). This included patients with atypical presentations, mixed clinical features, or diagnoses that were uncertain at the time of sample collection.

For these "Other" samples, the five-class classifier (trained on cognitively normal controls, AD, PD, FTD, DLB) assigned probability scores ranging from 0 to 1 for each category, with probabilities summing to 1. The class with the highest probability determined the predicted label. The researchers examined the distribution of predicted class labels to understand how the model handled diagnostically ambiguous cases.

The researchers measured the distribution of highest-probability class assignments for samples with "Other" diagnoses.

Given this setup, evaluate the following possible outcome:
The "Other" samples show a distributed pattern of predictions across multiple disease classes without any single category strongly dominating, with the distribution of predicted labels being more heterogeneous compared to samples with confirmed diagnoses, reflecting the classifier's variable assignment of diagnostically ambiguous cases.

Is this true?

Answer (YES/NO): NO